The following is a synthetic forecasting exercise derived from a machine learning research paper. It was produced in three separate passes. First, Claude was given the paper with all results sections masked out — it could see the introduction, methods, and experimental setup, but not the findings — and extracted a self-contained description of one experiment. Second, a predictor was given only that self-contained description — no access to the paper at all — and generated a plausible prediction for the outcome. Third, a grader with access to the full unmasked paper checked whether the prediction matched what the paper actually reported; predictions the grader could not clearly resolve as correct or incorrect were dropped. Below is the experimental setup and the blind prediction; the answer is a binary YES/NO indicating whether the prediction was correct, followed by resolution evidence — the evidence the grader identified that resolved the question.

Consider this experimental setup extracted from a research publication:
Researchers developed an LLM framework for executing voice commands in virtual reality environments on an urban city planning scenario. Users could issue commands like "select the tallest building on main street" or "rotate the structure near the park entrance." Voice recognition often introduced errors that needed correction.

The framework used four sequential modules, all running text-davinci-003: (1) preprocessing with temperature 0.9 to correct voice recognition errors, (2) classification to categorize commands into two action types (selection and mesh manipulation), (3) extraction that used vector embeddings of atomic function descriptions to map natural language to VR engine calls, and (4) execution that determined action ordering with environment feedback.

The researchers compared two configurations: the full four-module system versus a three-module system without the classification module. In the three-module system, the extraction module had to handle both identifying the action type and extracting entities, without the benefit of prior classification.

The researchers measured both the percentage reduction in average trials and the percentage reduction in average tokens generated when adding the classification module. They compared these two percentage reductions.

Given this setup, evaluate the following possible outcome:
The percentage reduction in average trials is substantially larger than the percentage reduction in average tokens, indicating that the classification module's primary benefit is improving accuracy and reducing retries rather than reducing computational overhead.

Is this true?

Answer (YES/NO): NO